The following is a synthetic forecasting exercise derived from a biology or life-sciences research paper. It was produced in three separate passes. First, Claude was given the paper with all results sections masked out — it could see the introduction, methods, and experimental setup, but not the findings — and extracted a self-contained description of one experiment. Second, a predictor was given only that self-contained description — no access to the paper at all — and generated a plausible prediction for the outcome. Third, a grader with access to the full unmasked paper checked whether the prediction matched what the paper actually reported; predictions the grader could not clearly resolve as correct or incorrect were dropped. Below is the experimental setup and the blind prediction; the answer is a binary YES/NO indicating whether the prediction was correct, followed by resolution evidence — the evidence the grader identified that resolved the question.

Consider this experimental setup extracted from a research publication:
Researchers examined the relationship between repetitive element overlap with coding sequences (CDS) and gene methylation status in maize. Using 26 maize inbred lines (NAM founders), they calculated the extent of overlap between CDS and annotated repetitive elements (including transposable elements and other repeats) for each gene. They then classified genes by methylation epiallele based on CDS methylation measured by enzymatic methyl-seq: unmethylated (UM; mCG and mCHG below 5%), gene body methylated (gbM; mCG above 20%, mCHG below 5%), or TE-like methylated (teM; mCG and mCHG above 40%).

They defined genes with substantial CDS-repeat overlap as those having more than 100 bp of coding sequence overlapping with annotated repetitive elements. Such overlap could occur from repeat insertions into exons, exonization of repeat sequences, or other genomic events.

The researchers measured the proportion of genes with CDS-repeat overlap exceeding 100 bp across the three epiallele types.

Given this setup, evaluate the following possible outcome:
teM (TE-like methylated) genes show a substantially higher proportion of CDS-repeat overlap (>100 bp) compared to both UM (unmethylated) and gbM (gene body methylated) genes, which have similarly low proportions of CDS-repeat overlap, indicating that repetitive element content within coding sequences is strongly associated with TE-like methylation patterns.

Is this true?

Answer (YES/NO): YES